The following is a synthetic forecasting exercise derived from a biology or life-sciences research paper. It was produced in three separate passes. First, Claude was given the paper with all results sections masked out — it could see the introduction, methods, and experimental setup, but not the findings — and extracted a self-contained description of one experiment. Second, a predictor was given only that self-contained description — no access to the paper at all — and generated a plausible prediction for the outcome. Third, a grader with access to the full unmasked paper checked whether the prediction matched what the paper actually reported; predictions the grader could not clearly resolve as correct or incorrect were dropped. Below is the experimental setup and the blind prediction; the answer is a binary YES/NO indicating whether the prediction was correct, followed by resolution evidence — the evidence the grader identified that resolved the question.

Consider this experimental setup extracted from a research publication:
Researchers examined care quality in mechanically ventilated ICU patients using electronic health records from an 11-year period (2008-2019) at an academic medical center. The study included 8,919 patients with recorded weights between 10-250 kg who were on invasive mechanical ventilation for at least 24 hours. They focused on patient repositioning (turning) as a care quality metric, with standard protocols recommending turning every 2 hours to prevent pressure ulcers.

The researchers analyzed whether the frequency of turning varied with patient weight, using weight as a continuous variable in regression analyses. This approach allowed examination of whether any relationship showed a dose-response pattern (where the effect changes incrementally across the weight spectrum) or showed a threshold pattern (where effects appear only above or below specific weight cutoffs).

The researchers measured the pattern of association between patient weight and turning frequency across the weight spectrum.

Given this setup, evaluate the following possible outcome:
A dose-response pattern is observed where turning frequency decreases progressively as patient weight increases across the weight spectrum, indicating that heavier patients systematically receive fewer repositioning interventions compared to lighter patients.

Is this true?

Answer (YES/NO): YES